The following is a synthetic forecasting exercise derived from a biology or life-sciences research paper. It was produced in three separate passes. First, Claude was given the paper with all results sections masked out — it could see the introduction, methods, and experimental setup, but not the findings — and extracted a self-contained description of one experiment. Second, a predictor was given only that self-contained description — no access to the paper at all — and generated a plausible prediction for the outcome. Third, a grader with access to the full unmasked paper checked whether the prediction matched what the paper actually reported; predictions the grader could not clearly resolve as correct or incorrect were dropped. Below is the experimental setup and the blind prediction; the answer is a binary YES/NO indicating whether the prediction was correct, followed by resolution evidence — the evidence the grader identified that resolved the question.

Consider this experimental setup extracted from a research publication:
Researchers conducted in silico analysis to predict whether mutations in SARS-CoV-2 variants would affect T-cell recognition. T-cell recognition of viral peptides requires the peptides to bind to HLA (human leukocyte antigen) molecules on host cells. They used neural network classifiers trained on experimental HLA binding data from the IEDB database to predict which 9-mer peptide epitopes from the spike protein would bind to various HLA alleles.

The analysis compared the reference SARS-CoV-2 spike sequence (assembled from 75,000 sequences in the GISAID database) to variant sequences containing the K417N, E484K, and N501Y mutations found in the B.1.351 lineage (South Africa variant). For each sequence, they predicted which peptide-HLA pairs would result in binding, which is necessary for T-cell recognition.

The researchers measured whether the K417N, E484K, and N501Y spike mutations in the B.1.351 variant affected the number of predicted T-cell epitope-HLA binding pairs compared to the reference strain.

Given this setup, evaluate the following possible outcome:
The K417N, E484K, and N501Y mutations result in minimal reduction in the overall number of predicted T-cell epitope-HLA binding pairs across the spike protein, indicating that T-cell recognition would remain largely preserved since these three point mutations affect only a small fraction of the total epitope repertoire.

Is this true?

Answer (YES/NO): YES